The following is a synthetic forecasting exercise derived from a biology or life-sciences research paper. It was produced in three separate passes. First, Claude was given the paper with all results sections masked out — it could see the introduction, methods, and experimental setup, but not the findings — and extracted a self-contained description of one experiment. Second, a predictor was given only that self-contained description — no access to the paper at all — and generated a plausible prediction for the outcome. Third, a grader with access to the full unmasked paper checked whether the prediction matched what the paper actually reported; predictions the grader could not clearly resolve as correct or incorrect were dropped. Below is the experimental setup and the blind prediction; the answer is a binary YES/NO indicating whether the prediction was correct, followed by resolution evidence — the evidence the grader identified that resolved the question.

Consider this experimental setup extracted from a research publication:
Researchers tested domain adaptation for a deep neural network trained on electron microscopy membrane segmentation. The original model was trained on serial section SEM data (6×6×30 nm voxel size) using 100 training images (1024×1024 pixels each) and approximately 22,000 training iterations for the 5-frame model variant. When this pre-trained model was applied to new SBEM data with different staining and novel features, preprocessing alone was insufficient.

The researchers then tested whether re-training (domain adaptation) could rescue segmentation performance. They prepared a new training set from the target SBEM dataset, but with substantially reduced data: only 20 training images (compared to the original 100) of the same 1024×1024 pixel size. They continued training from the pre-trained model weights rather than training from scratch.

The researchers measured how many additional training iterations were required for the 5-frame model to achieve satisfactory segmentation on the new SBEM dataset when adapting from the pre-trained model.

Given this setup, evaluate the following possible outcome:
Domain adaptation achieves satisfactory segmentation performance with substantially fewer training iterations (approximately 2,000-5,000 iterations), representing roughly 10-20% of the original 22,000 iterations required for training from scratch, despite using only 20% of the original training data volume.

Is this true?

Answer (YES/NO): YES